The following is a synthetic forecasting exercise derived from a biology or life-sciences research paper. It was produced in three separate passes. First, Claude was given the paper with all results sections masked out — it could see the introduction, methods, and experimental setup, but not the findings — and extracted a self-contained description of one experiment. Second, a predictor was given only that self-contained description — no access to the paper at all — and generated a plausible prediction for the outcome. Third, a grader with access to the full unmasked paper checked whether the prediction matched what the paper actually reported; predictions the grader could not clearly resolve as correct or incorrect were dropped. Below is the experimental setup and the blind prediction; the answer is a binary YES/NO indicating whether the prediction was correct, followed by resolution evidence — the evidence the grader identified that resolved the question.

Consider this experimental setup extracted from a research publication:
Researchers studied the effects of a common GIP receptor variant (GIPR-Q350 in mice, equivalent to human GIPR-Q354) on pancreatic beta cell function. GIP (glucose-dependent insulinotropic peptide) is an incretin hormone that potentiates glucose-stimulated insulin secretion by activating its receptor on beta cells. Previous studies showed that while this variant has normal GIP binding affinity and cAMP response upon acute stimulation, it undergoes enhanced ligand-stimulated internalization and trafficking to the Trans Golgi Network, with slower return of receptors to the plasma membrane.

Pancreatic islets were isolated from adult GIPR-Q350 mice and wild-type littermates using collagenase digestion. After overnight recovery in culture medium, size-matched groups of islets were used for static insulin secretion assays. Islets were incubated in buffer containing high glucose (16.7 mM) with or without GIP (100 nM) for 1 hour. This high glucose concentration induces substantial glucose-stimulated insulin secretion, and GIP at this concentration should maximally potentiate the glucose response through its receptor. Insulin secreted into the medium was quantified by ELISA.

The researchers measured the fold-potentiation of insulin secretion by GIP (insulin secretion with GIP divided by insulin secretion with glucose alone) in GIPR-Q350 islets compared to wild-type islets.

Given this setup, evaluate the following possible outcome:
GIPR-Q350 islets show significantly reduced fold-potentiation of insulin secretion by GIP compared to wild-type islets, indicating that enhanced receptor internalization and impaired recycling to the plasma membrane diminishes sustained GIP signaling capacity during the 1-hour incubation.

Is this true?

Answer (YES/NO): NO